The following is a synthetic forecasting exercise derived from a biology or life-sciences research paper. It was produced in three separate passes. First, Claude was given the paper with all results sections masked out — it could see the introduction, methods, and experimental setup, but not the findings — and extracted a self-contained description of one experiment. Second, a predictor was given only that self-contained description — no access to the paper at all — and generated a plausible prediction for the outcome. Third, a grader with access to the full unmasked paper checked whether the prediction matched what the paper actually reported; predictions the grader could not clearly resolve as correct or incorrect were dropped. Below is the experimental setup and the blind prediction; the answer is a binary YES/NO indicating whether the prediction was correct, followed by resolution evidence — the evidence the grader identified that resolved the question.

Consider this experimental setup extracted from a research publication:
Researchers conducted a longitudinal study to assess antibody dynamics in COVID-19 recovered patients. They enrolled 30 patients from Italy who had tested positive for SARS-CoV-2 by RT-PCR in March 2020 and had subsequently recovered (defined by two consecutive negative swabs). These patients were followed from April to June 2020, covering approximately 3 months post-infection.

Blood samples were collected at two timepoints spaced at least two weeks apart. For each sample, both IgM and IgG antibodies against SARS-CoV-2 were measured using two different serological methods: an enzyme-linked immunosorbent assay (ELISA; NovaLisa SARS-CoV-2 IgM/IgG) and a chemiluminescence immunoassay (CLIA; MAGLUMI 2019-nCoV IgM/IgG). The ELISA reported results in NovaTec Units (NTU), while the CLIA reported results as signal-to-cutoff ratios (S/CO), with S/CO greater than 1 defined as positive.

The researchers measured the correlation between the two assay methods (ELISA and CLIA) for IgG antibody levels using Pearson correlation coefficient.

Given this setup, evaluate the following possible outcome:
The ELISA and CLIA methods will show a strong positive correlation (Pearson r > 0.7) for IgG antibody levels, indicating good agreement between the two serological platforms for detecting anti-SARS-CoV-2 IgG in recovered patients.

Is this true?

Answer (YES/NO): NO